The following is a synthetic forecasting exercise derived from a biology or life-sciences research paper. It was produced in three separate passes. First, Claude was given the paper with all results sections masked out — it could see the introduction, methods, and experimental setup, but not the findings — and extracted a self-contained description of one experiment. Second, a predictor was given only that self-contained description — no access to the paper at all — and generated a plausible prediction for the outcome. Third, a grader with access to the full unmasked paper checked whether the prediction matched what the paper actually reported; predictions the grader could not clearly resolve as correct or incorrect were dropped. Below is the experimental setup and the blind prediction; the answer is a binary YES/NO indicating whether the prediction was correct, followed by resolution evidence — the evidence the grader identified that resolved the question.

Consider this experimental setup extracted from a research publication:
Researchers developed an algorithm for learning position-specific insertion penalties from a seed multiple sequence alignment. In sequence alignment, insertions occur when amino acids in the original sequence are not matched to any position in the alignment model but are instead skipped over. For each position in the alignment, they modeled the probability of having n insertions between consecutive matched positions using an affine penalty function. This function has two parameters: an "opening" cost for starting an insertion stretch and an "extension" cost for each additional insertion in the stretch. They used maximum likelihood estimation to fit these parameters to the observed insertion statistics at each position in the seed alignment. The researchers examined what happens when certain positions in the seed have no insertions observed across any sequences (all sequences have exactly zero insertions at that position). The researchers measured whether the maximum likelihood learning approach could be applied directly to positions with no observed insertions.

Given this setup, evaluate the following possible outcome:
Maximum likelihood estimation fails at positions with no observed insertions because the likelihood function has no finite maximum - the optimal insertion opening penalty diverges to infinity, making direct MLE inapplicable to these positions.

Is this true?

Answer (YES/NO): YES